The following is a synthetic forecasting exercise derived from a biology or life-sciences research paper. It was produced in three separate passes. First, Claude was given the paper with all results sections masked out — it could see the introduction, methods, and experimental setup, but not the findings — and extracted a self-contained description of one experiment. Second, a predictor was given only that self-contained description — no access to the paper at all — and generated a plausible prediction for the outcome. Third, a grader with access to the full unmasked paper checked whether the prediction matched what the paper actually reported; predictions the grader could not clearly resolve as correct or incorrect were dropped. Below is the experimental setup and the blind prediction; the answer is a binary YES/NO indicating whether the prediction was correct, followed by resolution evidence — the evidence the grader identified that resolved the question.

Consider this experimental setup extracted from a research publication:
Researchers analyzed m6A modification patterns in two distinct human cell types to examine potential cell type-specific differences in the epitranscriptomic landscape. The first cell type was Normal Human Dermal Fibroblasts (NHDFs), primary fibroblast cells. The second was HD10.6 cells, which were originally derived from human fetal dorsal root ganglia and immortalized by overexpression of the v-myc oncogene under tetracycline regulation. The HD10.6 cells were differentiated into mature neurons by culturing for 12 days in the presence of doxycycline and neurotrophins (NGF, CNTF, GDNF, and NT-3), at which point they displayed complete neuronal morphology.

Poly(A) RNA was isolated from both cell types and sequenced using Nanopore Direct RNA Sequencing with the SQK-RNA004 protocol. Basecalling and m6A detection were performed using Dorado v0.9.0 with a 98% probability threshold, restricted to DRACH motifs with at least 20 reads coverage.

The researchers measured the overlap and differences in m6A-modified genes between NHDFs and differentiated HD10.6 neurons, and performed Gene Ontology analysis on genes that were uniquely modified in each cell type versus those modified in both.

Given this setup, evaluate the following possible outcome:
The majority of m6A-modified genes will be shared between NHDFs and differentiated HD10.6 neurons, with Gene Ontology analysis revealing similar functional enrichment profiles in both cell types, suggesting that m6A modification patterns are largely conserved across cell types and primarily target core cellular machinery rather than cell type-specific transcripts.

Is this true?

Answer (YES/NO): YES